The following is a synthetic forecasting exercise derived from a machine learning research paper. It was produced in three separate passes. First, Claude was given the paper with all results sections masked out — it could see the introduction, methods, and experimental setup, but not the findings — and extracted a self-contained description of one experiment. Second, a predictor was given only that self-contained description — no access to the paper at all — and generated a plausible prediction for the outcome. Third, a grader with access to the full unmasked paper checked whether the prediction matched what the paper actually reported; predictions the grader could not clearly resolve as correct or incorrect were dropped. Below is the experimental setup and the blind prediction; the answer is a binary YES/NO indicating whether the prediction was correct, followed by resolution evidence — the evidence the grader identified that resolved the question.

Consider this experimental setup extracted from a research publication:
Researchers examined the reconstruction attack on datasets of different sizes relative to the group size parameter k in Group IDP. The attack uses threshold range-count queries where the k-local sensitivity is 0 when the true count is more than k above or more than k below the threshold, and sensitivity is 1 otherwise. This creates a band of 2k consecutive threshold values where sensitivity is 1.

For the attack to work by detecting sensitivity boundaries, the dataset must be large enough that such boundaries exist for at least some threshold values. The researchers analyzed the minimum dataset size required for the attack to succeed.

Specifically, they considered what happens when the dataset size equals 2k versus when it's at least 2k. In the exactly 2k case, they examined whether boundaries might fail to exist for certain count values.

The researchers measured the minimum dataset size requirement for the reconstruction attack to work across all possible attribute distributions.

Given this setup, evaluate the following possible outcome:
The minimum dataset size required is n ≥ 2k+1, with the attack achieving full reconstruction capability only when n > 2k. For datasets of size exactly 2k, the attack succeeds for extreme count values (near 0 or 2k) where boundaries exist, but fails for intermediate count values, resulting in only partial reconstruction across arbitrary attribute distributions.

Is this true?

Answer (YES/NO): NO